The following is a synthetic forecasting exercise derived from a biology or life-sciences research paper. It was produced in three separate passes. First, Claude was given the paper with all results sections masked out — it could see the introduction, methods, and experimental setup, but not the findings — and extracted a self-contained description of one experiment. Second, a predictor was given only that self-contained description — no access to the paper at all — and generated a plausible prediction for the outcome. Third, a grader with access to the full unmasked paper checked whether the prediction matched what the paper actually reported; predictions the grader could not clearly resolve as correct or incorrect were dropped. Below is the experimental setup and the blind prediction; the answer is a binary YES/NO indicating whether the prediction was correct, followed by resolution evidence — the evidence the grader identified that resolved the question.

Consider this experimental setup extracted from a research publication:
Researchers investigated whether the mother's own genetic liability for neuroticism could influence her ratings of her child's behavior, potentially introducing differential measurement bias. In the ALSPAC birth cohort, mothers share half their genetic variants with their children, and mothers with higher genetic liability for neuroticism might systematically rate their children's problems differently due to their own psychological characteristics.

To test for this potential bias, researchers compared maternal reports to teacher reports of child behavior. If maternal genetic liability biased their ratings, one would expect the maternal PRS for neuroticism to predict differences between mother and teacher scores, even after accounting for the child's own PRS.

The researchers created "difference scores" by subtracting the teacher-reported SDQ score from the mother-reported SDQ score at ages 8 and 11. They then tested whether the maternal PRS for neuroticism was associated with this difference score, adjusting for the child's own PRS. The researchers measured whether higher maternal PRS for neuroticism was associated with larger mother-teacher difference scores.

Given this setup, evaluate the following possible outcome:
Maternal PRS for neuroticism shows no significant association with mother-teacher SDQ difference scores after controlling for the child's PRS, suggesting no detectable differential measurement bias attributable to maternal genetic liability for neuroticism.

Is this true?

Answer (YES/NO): YES